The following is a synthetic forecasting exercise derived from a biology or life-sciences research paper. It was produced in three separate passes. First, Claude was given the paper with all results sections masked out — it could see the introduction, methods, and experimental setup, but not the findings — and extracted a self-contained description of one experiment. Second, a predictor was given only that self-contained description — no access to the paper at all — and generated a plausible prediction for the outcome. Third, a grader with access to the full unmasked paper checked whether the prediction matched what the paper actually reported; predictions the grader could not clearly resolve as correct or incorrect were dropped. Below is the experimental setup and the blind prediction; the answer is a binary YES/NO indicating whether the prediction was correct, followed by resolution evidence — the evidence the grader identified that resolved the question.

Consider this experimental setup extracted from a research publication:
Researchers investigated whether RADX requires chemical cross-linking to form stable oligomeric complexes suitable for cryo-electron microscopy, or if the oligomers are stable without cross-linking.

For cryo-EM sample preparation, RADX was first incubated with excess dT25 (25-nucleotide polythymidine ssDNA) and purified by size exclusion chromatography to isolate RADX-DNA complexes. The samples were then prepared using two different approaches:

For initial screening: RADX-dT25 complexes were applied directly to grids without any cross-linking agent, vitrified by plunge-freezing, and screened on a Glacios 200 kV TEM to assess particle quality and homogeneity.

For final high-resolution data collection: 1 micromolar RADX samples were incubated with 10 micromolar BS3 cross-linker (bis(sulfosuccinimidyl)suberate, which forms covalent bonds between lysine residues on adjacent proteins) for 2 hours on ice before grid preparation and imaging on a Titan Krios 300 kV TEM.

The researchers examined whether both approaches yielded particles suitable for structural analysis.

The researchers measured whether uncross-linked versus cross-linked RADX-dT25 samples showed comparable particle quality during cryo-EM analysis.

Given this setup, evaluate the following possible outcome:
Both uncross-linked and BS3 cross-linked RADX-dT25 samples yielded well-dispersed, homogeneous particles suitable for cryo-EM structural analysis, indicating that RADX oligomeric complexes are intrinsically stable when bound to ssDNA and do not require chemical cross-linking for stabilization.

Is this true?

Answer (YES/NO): NO